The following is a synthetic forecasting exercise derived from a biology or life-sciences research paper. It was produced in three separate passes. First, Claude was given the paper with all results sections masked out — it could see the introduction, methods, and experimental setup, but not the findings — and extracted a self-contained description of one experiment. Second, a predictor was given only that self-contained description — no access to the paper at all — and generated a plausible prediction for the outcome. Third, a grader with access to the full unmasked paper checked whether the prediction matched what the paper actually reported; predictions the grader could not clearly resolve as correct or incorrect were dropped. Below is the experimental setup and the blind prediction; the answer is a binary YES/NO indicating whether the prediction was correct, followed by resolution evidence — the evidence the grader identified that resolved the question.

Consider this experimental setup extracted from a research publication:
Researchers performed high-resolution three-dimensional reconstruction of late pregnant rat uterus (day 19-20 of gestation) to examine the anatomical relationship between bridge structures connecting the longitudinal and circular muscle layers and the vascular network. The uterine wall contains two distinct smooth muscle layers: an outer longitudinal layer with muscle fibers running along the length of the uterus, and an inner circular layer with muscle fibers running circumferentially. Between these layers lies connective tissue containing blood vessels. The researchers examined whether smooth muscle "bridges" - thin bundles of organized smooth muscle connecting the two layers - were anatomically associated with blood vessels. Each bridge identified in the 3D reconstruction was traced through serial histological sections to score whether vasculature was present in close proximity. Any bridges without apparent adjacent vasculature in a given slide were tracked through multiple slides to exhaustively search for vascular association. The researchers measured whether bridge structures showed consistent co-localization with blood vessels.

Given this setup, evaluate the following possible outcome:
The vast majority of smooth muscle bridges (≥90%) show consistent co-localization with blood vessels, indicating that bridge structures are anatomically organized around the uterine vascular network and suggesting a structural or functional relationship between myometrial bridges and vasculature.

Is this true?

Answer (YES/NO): YES